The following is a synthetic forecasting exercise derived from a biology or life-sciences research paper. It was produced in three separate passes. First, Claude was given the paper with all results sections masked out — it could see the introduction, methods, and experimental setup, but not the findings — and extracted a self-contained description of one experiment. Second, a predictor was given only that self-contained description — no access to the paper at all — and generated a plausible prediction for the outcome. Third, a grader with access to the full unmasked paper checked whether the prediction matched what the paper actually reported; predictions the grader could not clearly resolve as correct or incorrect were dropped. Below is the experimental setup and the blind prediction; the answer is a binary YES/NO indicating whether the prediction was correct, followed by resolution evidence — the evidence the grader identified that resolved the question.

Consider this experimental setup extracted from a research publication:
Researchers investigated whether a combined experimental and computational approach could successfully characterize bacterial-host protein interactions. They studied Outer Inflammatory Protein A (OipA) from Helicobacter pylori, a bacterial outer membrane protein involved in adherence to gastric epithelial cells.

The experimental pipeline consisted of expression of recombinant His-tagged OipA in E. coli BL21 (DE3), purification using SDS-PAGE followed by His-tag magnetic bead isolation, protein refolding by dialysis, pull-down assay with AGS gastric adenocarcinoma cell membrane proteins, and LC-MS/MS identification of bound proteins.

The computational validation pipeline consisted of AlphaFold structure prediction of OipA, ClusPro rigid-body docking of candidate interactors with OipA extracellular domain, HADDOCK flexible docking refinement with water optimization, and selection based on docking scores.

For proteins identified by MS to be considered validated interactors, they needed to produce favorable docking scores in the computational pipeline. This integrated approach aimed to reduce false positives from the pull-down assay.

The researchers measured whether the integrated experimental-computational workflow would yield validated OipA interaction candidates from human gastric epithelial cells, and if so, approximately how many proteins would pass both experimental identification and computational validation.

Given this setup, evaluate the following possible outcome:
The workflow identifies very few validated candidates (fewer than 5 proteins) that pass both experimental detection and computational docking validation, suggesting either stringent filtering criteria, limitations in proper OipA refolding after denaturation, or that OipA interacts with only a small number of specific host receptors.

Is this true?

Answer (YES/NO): NO